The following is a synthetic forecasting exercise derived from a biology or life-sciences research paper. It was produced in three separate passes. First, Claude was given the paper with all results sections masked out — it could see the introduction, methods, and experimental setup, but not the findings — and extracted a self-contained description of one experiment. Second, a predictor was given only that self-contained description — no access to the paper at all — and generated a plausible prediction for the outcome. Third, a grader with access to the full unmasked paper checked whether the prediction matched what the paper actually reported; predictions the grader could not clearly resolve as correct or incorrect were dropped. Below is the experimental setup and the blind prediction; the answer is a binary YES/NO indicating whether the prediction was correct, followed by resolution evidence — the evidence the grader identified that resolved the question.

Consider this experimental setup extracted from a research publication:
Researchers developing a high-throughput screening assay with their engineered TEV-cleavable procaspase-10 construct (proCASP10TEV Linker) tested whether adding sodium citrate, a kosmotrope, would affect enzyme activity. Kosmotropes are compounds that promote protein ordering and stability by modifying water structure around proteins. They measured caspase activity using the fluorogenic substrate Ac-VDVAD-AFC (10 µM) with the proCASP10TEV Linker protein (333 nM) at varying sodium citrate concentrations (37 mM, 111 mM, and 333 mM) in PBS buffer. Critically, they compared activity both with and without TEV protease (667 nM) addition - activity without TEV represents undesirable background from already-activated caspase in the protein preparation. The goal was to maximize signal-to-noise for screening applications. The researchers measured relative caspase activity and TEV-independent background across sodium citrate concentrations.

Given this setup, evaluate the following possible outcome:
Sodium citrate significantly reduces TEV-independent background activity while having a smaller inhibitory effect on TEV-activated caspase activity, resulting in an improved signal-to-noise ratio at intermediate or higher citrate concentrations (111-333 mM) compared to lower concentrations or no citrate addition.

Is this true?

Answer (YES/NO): NO